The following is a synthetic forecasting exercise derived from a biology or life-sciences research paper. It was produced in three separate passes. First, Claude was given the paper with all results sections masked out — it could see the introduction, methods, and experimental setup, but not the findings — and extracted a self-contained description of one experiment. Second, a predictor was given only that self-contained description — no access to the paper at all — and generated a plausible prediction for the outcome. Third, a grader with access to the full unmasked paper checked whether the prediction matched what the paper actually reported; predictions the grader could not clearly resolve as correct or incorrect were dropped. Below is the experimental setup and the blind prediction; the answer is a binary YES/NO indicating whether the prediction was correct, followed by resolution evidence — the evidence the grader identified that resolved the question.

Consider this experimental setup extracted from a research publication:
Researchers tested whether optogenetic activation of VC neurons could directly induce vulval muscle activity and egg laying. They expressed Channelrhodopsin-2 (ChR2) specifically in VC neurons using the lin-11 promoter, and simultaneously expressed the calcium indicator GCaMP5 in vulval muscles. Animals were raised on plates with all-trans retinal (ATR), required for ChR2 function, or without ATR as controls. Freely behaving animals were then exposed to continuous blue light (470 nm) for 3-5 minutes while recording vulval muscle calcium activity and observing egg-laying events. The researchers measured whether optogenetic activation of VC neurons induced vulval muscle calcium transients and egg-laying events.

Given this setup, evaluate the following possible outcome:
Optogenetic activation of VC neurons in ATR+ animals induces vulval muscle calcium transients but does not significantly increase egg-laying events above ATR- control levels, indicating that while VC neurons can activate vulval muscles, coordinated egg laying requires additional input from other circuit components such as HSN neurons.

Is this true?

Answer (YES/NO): YES